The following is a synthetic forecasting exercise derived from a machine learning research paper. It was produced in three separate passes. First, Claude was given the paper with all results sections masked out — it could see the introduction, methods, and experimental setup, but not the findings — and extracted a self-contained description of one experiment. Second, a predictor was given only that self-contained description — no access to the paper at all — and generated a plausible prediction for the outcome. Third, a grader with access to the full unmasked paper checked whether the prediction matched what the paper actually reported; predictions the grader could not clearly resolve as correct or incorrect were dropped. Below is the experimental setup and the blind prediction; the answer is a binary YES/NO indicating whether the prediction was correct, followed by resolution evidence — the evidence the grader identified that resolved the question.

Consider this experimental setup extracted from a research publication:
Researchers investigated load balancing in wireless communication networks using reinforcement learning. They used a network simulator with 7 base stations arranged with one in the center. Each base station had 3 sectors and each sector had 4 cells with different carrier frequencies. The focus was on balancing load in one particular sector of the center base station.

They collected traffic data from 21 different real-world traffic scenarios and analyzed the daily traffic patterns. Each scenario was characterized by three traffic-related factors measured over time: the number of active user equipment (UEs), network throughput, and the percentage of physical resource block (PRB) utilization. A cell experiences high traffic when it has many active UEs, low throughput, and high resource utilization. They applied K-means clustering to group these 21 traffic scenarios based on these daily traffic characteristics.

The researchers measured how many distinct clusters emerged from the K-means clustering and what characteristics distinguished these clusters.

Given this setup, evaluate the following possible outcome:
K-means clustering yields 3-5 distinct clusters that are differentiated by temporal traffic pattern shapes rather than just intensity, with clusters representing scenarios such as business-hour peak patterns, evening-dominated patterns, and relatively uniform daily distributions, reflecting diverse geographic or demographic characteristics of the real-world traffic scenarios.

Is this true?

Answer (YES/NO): NO